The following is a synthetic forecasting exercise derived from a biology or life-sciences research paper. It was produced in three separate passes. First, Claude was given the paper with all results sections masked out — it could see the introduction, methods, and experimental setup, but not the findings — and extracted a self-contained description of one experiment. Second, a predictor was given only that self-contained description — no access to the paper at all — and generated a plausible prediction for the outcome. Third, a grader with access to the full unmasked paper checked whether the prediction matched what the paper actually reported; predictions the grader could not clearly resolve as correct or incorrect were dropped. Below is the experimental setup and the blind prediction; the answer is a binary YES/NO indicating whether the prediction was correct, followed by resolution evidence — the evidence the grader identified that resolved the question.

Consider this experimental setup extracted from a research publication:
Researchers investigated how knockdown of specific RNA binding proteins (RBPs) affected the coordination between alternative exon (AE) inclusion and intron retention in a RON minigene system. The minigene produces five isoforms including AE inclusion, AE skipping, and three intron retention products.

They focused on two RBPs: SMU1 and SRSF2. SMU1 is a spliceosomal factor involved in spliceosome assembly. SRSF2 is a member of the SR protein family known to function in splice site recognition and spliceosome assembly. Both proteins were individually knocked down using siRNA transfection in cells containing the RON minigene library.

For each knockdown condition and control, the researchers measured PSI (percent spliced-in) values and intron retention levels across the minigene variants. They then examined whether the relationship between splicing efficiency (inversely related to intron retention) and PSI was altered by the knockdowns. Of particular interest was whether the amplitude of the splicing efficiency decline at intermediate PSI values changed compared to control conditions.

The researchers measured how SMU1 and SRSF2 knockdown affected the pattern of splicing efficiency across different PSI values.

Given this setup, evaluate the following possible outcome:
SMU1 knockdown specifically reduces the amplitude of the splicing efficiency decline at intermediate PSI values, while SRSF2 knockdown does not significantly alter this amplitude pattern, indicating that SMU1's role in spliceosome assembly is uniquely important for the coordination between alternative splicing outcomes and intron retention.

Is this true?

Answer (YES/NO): NO